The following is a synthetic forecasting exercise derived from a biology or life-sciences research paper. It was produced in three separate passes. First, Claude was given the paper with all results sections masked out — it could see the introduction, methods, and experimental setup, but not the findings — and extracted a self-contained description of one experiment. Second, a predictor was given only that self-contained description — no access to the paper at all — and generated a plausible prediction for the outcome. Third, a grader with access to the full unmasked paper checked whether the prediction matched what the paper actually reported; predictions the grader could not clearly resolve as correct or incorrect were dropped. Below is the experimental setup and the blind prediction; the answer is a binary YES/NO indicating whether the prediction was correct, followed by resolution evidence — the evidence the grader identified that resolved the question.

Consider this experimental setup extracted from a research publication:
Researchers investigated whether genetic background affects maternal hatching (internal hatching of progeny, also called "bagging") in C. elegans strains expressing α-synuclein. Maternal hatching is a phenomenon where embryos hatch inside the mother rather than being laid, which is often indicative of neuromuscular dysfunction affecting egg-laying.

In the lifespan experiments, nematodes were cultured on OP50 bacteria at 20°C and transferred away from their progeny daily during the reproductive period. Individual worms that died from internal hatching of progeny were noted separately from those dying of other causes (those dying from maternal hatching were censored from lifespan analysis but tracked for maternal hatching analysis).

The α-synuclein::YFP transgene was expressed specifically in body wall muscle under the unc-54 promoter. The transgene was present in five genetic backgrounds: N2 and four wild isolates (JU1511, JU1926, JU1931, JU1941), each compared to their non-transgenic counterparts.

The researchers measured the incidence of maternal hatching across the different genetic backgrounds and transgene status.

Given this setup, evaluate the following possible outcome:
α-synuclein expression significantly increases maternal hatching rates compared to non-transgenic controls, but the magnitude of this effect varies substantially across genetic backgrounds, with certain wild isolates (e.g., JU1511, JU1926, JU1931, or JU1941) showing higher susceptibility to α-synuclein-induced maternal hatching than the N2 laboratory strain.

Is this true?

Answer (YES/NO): YES